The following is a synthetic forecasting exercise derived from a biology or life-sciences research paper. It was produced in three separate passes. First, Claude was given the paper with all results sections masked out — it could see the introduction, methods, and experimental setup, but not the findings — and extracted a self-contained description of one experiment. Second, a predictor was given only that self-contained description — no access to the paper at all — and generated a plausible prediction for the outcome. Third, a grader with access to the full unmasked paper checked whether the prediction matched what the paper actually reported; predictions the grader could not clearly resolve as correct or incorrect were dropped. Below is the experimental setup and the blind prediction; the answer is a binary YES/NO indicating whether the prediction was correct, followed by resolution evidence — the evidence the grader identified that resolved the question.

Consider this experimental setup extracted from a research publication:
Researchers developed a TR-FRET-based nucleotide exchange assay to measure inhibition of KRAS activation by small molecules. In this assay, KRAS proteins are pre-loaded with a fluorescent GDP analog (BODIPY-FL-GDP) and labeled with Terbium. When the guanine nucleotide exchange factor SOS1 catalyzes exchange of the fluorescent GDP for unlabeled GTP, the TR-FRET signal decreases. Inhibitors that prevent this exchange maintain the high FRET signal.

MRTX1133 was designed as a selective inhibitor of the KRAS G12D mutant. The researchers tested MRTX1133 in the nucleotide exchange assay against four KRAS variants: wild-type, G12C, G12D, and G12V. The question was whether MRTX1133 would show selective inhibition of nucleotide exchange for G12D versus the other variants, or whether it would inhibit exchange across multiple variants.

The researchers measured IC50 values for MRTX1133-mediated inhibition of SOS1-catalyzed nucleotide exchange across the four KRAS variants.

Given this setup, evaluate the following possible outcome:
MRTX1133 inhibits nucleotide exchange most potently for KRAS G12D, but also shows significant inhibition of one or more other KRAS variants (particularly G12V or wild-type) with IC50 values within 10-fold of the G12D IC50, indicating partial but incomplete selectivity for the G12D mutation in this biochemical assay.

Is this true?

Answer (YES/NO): NO